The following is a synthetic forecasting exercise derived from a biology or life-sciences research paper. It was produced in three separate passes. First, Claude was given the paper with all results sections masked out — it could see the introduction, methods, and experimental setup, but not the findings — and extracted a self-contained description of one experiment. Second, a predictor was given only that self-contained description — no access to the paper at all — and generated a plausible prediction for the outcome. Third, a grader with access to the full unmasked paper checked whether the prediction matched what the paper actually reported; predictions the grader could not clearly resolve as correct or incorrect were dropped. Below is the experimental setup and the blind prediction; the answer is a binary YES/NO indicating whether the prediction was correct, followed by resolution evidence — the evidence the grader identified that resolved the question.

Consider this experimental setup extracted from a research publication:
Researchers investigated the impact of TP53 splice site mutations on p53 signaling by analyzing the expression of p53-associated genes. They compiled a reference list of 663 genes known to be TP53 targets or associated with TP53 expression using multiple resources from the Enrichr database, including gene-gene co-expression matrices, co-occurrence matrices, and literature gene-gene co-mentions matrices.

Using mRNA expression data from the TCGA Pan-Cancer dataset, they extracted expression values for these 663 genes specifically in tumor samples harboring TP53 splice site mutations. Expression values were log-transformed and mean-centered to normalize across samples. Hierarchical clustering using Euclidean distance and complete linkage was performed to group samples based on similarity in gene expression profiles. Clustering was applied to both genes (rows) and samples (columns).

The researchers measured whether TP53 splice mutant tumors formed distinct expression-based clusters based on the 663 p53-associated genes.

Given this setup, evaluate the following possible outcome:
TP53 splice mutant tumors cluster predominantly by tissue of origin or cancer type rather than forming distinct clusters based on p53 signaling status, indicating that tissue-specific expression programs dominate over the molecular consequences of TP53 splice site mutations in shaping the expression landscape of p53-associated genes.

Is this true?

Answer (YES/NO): NO